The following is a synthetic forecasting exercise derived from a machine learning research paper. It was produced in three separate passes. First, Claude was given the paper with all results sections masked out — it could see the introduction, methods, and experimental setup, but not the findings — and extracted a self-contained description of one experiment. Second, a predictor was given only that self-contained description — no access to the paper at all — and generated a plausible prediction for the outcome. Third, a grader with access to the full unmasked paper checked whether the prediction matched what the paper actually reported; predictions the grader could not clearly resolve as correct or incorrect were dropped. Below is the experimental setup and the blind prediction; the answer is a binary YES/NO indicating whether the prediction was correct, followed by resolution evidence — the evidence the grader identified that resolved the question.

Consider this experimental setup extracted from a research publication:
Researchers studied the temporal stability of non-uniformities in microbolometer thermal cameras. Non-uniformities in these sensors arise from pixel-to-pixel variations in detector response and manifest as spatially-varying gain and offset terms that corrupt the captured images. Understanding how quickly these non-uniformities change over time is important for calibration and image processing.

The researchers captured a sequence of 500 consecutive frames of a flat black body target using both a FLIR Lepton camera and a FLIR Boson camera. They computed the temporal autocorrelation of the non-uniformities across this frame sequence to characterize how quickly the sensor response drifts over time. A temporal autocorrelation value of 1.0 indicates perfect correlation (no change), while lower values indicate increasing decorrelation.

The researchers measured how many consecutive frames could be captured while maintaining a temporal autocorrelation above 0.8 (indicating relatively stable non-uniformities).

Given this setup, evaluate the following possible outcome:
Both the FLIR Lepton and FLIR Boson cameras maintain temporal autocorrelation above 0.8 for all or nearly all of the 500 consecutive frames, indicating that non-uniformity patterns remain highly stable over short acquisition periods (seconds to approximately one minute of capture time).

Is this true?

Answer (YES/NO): NO